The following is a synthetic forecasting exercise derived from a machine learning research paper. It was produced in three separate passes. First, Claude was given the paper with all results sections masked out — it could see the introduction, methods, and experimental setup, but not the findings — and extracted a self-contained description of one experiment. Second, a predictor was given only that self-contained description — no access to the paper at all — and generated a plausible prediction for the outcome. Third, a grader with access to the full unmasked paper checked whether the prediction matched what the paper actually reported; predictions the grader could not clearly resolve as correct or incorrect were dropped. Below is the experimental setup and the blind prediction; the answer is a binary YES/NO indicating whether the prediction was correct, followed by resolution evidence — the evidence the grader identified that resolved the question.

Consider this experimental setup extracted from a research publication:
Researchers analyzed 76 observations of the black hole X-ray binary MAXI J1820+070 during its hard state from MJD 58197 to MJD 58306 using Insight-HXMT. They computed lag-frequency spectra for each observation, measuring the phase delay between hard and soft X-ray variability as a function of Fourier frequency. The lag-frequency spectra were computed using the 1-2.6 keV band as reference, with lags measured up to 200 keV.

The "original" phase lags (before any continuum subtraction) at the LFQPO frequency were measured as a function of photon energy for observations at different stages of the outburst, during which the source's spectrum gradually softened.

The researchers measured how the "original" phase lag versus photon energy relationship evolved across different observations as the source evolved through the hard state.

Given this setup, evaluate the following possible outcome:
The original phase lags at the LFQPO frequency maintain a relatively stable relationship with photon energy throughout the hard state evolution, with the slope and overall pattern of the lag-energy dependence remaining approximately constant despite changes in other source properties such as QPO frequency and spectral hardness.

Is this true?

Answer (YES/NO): NO